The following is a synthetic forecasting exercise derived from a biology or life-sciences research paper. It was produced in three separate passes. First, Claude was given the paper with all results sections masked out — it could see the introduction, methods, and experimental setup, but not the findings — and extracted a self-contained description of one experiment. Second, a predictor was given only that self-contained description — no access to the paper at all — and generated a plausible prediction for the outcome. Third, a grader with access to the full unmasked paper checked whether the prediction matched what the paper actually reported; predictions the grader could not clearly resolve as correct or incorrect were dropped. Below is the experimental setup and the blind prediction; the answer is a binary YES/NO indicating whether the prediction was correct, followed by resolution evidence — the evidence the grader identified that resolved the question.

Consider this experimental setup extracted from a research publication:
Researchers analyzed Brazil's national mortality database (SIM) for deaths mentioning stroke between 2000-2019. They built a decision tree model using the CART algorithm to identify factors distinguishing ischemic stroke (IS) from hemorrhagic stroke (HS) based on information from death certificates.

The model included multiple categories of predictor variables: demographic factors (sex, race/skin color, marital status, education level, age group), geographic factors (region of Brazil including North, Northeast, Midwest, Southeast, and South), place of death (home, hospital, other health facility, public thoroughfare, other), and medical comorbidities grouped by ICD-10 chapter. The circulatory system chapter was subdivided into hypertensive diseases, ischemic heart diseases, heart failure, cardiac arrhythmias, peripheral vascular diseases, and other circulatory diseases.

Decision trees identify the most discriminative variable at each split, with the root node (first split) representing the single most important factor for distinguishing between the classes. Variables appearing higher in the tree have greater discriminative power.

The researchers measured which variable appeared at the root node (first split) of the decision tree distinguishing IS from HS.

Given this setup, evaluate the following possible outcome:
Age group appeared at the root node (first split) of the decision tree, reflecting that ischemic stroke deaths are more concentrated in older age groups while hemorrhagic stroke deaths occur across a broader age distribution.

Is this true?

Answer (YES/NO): YES